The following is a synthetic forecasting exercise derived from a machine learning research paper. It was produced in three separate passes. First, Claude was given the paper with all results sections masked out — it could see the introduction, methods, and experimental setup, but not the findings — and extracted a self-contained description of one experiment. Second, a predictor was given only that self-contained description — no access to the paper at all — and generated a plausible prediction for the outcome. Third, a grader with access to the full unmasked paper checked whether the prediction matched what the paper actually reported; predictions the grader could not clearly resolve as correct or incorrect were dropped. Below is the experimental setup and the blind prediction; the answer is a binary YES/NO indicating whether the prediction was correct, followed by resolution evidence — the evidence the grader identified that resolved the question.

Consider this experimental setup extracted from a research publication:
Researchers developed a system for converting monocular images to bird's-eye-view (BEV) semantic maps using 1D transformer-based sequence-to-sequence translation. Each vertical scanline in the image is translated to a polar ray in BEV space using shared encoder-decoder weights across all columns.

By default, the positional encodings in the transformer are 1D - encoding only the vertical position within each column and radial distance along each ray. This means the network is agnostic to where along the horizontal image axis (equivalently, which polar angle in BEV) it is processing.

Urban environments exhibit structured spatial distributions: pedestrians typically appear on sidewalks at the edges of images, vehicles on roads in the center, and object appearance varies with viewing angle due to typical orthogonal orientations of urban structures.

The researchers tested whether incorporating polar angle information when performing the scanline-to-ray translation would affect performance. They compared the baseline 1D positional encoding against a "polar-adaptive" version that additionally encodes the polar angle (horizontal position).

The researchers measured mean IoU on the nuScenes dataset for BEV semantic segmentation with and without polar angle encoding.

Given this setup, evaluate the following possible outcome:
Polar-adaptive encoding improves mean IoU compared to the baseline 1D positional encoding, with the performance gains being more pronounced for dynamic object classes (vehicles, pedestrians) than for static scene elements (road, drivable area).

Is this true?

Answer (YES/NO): NO